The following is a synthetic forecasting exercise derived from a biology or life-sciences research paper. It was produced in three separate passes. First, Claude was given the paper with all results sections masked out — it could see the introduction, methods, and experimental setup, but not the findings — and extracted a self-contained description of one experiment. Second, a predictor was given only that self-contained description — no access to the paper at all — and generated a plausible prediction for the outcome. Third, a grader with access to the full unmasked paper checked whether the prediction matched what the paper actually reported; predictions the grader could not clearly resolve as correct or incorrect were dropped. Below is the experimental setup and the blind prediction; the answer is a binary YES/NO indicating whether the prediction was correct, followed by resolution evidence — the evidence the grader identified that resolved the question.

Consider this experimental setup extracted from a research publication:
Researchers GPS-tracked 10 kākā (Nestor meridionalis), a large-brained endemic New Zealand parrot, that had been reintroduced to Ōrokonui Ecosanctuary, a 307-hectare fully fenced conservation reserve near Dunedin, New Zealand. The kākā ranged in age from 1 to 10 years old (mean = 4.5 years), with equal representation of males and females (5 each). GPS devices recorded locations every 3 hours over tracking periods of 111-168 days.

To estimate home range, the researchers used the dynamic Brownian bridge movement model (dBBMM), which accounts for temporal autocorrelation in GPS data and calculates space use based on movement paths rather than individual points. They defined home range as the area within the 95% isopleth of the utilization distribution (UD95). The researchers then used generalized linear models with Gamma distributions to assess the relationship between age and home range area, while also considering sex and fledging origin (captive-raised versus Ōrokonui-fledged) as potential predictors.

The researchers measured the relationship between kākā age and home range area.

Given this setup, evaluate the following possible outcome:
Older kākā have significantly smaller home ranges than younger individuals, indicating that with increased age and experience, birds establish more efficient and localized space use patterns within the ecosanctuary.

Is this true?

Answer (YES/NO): YES